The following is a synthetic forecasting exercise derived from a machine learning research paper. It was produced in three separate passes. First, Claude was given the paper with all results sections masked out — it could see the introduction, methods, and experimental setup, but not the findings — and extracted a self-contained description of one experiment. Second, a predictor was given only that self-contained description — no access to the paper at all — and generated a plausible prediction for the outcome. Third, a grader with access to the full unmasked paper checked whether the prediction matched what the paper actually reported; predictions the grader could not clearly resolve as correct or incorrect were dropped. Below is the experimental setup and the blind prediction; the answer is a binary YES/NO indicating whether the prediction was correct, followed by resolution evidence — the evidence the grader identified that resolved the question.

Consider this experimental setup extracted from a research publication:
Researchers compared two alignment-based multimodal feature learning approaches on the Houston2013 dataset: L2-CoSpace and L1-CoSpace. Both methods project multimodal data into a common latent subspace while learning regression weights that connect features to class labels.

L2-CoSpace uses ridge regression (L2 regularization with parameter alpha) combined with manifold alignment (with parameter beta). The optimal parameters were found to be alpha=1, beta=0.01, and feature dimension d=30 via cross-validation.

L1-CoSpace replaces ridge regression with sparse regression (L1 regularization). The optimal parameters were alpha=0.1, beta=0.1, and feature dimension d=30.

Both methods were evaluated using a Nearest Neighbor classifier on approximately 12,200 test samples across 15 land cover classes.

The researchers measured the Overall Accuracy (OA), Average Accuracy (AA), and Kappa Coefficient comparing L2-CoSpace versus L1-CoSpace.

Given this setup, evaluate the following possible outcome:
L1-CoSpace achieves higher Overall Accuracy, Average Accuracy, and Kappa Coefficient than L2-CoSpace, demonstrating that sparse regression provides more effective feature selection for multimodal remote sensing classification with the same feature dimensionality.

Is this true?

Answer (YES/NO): YES